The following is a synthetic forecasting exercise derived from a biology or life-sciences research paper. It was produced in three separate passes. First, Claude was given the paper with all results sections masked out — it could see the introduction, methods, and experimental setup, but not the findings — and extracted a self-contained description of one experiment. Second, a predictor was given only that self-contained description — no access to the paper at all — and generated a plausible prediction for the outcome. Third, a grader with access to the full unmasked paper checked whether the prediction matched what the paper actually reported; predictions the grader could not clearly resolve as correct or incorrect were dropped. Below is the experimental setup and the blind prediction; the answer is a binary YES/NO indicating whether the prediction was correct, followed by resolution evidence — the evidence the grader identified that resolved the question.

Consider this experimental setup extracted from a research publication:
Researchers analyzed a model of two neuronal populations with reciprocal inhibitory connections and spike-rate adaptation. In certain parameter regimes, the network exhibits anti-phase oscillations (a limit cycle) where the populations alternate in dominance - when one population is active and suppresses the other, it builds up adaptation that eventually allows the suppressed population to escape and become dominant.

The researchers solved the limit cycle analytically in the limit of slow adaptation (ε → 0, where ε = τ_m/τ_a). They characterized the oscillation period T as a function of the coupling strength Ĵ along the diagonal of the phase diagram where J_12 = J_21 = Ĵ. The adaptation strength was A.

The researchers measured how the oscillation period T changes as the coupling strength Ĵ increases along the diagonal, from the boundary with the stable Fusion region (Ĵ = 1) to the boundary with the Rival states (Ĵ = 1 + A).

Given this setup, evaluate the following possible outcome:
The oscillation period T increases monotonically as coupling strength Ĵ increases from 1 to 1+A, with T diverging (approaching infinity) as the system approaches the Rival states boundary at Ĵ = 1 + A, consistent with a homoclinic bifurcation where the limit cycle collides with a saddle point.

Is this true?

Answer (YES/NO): YES